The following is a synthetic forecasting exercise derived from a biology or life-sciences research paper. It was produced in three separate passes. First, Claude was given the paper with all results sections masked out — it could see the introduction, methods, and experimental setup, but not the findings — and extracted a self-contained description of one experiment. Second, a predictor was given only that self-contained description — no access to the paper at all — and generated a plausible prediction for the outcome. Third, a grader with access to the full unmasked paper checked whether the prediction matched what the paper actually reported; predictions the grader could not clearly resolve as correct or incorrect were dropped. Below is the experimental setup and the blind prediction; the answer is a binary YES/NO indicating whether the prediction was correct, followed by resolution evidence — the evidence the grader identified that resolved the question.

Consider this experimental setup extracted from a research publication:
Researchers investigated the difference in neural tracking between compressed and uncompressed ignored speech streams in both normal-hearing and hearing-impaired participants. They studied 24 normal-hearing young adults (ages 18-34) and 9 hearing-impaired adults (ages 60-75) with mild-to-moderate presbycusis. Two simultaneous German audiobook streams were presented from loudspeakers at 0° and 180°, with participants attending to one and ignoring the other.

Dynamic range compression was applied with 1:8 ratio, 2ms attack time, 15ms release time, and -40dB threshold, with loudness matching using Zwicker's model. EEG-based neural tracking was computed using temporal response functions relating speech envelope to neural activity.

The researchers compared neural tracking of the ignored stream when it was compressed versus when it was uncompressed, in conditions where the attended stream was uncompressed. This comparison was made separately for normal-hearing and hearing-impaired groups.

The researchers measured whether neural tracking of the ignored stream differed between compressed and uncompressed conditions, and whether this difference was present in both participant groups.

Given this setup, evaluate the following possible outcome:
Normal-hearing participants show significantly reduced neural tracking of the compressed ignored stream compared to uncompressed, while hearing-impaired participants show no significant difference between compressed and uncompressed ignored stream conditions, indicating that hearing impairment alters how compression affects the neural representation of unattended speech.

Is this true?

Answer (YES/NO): NO